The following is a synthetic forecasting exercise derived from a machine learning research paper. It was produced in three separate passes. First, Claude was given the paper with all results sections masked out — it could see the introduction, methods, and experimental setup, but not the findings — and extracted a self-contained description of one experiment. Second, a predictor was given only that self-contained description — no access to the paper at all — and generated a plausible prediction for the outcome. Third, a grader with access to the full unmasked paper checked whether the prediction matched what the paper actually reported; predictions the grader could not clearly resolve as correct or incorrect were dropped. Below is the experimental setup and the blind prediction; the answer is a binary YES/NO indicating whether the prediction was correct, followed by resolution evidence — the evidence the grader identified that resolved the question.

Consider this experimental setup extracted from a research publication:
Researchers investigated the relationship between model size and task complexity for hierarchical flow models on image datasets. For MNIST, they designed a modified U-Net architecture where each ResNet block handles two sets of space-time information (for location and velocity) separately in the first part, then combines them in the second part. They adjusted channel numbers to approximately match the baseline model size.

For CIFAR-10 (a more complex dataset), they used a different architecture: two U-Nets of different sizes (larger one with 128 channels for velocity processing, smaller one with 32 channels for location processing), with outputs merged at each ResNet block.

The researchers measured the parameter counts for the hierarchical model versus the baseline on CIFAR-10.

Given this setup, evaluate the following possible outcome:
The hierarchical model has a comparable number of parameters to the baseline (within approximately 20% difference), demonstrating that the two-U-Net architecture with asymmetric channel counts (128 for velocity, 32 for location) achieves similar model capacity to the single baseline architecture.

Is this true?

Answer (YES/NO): NO